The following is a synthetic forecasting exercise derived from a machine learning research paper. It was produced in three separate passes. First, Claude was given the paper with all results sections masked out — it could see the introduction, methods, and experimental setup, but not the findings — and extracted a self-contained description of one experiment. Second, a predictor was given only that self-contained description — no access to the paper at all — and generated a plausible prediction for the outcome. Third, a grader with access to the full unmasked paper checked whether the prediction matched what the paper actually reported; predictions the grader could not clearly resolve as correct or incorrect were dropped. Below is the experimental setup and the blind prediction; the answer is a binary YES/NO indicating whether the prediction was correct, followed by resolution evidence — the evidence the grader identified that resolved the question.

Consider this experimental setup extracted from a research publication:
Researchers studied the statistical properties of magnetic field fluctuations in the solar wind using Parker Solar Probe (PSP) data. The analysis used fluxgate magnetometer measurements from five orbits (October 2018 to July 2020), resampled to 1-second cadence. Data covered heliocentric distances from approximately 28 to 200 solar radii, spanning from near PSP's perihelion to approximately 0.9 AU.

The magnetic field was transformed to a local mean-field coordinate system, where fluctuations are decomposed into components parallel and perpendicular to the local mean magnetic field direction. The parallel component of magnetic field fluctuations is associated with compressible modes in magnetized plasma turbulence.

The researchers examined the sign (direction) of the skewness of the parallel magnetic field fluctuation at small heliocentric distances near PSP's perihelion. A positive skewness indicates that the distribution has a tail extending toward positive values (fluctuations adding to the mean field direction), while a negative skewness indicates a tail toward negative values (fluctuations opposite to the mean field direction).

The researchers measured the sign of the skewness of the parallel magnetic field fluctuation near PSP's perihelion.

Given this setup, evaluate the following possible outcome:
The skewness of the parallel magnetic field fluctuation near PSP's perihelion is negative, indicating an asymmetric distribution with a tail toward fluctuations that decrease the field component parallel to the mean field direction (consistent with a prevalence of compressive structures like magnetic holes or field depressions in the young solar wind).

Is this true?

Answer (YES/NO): YES